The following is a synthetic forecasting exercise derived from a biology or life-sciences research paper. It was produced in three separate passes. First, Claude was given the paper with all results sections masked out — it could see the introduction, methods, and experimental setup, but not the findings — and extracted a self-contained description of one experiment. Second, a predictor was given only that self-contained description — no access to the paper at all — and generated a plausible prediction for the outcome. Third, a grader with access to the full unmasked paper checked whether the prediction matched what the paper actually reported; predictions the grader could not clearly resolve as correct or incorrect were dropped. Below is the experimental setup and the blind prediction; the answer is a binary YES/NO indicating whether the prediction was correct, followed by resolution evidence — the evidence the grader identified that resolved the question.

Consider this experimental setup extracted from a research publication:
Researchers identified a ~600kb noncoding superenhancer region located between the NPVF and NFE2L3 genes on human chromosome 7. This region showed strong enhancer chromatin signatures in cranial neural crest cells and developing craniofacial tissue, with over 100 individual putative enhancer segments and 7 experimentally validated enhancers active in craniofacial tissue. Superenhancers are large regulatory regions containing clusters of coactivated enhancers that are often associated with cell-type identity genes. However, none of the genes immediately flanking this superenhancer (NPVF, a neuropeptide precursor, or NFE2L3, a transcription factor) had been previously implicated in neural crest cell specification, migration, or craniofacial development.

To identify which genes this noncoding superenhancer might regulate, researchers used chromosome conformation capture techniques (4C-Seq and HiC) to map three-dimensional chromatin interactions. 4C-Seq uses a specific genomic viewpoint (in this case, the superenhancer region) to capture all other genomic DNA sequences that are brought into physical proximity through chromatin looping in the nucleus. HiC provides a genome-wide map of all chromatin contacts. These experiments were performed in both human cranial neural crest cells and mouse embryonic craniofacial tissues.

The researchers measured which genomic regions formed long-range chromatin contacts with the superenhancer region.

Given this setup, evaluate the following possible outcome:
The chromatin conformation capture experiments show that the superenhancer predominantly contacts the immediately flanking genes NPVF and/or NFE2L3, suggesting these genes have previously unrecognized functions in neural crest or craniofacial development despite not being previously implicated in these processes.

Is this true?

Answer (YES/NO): NO